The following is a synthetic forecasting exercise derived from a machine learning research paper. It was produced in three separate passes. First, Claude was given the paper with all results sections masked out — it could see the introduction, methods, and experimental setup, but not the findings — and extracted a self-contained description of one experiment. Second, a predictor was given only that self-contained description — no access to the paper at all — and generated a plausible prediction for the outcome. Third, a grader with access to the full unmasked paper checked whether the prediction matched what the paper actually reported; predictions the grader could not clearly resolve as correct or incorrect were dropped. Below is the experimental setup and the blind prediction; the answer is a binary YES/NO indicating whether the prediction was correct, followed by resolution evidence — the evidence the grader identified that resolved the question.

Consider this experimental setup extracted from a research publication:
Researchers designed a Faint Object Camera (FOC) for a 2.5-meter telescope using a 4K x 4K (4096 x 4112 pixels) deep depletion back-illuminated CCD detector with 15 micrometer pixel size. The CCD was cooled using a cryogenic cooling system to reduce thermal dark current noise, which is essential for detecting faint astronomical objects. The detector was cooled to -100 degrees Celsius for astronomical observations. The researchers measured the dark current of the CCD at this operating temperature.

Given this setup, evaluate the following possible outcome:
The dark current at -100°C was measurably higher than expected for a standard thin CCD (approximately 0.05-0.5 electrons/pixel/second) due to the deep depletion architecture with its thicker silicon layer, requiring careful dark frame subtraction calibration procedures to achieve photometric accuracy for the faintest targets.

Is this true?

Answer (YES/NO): NO